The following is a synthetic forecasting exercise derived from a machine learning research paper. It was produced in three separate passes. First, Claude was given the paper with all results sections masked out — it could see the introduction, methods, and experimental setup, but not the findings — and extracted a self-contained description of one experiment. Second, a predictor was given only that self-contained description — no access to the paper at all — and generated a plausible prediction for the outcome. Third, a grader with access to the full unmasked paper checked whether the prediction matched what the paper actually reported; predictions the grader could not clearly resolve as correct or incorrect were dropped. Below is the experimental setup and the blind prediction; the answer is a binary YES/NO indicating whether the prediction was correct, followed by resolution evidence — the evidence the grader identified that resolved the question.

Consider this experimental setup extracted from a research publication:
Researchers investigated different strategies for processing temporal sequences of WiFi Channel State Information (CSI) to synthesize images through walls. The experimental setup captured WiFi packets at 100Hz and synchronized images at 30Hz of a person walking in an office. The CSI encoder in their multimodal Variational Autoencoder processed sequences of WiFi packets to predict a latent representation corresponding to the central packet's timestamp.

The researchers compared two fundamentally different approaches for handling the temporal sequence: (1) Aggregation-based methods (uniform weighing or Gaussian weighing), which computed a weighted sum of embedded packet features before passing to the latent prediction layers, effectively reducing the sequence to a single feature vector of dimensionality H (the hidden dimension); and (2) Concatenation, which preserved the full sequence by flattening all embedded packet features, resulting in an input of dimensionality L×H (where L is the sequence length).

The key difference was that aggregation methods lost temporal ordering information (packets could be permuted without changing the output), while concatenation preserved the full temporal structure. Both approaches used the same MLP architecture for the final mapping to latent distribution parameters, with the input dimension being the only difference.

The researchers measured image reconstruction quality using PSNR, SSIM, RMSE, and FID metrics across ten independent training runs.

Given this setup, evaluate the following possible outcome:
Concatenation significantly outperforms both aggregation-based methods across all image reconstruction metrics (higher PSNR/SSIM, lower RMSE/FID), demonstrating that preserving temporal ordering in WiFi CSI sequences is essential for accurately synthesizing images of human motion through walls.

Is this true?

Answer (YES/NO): YES